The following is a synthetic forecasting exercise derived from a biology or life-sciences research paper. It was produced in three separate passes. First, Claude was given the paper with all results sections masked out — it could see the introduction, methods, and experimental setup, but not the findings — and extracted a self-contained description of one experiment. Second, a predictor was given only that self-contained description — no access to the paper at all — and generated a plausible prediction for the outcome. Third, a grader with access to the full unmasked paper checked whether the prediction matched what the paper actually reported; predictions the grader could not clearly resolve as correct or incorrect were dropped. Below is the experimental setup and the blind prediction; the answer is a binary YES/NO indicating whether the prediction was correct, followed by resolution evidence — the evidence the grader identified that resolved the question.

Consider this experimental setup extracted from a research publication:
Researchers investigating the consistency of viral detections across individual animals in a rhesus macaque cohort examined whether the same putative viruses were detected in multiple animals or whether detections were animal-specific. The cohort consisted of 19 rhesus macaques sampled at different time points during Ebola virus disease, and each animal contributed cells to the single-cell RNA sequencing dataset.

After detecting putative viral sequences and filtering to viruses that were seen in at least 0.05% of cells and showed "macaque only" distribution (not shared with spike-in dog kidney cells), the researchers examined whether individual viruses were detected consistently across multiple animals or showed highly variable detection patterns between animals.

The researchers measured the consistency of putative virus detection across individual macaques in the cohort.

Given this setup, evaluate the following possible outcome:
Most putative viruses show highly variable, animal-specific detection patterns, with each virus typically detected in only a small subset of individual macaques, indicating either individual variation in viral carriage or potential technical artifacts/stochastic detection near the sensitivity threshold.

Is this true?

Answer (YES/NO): YES